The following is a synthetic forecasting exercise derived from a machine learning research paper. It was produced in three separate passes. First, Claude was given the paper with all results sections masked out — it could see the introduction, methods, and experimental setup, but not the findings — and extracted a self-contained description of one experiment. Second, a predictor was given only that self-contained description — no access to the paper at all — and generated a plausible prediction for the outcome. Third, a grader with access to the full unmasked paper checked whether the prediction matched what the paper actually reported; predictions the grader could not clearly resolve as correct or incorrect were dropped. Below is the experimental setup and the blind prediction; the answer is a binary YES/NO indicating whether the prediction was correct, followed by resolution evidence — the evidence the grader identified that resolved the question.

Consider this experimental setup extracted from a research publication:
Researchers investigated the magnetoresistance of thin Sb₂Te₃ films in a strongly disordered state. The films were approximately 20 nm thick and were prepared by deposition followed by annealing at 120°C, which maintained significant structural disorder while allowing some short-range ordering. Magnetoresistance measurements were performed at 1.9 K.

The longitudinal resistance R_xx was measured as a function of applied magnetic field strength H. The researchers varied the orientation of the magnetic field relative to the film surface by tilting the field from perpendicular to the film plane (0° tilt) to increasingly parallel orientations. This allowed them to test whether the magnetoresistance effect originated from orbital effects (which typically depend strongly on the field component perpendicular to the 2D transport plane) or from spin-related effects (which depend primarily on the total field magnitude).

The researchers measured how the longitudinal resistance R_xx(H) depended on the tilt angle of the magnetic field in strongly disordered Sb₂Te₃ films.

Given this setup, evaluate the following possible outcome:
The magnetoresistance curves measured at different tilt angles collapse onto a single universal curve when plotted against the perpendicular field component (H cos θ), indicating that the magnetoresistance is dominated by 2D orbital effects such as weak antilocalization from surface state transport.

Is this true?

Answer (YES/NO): NO